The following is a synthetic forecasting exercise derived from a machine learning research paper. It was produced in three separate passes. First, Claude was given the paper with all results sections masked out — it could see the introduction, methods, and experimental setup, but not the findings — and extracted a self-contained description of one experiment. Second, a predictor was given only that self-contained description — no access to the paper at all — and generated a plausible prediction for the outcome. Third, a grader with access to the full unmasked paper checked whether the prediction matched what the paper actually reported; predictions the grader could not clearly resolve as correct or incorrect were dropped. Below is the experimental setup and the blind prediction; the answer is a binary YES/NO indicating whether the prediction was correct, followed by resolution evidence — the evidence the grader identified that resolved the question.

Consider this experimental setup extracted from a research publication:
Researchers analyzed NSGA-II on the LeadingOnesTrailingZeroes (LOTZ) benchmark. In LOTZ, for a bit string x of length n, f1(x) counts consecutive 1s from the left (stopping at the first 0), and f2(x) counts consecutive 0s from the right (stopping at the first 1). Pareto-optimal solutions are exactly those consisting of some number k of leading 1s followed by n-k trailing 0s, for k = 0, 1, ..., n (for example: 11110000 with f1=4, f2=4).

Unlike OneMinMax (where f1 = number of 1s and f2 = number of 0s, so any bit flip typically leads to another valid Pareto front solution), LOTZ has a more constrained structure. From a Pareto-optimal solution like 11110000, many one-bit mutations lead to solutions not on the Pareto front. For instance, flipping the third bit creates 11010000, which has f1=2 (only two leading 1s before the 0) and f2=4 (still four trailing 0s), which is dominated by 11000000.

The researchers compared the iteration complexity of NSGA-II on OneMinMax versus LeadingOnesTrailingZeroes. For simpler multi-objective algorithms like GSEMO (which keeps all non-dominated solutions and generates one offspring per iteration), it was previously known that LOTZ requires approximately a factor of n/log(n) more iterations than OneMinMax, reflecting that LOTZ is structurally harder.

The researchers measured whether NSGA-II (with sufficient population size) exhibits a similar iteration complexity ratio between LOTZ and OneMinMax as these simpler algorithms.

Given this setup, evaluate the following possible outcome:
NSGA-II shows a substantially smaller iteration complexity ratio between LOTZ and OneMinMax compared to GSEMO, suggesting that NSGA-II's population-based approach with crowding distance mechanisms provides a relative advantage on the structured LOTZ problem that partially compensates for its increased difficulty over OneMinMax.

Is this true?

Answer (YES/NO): NO